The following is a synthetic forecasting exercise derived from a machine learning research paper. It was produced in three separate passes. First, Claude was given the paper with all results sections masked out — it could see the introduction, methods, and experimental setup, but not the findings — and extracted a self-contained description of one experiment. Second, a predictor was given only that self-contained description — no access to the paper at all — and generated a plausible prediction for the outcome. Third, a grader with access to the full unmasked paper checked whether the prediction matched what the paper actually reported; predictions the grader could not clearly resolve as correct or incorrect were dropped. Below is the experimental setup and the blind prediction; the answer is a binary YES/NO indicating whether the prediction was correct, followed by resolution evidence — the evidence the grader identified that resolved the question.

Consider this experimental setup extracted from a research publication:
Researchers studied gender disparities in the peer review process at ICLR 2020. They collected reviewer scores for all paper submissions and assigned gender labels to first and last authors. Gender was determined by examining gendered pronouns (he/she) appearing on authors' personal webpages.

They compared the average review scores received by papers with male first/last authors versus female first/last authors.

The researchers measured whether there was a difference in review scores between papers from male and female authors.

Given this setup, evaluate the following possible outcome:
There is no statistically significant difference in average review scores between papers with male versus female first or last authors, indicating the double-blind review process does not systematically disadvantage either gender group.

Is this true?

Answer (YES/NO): NO